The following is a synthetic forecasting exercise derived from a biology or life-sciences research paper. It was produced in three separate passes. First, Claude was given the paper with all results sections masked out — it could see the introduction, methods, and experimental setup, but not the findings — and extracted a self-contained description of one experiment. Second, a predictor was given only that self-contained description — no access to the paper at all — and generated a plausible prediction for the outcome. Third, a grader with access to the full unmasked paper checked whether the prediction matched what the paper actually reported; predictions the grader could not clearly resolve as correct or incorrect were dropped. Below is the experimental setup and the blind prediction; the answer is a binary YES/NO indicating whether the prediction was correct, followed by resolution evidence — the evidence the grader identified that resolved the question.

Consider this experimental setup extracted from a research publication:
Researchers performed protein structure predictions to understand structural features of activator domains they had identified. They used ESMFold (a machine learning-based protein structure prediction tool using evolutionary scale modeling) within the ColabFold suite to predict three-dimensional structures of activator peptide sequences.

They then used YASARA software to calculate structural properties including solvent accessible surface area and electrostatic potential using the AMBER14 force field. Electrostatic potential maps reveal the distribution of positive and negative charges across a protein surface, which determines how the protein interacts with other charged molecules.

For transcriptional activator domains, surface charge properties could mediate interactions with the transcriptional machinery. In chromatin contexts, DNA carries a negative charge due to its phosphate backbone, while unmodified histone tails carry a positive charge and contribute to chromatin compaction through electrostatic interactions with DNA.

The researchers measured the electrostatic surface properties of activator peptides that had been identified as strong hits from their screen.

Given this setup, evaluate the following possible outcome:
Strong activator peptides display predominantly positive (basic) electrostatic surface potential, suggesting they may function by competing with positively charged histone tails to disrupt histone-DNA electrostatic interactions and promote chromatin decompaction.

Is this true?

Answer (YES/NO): NO